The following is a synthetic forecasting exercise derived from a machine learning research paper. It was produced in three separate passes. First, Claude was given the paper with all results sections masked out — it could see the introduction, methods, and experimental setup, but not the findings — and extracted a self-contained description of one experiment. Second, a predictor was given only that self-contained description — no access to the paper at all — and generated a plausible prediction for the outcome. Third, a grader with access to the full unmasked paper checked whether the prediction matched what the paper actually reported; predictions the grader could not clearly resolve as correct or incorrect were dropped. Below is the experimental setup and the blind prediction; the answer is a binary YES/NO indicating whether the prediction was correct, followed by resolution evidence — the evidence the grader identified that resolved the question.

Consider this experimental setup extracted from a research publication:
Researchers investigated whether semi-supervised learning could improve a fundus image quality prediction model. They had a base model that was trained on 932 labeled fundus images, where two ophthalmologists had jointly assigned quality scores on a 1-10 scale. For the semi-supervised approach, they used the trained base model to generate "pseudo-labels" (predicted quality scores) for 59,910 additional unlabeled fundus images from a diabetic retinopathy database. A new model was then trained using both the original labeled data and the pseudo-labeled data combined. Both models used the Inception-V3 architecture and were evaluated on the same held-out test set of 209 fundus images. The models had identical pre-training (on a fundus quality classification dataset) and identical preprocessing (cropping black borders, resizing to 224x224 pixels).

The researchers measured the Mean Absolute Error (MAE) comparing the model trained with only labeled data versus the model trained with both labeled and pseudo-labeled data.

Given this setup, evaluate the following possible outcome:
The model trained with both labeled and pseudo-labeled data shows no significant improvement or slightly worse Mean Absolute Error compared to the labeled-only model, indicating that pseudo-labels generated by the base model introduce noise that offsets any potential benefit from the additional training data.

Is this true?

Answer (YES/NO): NO